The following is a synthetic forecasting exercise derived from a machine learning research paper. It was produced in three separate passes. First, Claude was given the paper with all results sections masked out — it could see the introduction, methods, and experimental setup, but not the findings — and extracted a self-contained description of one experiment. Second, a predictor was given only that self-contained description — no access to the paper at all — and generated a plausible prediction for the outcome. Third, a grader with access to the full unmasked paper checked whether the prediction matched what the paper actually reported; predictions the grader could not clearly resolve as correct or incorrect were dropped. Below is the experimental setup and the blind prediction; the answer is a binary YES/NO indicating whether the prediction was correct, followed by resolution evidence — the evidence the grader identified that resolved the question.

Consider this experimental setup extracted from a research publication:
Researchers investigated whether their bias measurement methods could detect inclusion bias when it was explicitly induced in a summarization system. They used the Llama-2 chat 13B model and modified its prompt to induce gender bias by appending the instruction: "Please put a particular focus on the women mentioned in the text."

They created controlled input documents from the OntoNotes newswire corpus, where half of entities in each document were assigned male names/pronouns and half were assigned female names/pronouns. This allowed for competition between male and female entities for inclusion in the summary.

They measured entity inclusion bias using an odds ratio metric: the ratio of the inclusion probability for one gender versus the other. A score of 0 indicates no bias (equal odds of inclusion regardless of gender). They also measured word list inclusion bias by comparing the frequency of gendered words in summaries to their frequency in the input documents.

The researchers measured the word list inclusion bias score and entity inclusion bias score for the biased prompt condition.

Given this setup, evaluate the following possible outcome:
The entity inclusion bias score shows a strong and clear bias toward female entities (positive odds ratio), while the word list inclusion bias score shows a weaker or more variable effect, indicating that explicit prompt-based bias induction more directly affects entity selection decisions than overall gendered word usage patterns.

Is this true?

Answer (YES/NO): YES